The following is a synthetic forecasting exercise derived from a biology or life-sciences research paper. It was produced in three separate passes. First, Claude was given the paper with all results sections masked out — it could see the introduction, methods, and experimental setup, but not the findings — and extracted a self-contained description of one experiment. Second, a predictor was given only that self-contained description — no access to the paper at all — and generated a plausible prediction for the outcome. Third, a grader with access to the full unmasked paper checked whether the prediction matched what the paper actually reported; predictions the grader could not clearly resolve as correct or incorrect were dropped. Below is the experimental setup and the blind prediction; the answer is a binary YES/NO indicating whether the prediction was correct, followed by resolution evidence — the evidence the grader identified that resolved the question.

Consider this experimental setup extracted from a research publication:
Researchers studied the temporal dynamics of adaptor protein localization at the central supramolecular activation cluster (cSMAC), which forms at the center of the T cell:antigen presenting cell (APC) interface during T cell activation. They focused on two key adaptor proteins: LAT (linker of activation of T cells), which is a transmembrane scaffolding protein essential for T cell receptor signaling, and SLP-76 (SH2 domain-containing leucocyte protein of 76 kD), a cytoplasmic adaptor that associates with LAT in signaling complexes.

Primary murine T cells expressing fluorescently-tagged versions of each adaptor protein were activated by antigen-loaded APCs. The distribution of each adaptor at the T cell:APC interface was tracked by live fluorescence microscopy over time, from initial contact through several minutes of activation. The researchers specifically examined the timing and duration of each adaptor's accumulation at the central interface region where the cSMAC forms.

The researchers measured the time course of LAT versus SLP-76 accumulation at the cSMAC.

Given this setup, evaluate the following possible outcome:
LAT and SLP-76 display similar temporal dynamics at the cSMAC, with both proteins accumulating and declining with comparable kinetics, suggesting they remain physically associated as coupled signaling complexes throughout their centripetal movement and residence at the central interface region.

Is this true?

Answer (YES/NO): NO